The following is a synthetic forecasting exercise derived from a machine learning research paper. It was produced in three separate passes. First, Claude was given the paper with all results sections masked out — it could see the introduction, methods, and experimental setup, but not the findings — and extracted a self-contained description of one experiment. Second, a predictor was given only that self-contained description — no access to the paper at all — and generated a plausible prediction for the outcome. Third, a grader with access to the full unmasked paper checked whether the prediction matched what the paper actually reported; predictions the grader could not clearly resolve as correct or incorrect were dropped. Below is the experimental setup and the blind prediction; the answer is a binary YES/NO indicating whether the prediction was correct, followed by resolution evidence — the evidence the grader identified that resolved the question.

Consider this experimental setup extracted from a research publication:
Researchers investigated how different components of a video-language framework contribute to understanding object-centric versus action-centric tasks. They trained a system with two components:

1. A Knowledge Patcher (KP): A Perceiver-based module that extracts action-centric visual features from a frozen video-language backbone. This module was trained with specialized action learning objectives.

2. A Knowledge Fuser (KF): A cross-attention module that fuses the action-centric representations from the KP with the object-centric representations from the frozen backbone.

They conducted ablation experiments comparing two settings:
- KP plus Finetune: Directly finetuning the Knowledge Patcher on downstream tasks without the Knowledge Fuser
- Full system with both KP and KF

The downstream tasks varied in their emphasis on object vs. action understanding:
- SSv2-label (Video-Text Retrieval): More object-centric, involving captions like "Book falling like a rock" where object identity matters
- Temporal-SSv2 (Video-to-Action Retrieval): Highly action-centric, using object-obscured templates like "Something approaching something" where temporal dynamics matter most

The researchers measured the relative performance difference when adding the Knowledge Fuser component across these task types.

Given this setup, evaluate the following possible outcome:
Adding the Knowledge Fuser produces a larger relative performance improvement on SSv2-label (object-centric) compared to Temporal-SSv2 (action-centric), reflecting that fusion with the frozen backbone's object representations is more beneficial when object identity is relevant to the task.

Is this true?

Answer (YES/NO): YES